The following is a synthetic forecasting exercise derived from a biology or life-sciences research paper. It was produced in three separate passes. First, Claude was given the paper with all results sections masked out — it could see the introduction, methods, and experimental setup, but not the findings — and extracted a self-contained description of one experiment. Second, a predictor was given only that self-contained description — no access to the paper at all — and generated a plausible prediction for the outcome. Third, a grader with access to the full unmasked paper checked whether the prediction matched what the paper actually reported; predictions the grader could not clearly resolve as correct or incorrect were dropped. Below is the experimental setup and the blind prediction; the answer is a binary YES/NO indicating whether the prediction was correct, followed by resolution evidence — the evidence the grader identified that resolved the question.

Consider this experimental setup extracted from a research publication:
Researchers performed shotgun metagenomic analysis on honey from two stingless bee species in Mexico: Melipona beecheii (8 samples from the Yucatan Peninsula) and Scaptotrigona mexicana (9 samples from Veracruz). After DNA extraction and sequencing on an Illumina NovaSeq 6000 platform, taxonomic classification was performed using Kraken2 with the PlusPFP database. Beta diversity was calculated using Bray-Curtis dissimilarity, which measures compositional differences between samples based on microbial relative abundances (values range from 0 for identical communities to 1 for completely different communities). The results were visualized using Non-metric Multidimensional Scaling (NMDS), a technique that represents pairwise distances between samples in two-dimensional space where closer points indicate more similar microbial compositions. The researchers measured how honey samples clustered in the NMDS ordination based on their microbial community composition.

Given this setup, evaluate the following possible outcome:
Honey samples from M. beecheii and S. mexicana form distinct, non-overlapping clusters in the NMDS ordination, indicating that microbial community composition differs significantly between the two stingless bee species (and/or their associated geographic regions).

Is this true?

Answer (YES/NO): YES